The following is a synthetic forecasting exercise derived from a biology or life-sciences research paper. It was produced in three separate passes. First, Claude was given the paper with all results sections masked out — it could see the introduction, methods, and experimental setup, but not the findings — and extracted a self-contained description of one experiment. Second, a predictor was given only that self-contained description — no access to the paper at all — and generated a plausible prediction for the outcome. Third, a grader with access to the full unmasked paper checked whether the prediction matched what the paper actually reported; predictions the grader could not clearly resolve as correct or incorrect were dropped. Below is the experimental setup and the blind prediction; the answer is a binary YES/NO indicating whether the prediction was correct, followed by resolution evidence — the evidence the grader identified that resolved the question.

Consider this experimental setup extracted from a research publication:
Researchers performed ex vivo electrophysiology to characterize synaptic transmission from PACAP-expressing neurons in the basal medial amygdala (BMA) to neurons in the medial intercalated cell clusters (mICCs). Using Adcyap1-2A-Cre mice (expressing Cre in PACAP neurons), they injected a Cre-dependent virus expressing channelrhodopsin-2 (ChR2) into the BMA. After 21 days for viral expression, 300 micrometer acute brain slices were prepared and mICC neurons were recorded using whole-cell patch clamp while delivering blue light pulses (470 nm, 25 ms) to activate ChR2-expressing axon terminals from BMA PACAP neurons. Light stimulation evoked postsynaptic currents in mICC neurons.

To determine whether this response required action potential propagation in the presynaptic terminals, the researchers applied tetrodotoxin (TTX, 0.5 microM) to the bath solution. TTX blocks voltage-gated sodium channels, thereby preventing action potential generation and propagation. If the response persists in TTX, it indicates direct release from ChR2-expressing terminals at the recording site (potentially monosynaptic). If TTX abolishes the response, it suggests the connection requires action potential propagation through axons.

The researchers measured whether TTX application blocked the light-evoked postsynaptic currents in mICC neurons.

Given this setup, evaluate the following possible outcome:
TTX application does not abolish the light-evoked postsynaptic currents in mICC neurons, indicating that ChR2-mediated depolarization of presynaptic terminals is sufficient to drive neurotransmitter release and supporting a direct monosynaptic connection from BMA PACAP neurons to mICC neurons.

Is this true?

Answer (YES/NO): NO